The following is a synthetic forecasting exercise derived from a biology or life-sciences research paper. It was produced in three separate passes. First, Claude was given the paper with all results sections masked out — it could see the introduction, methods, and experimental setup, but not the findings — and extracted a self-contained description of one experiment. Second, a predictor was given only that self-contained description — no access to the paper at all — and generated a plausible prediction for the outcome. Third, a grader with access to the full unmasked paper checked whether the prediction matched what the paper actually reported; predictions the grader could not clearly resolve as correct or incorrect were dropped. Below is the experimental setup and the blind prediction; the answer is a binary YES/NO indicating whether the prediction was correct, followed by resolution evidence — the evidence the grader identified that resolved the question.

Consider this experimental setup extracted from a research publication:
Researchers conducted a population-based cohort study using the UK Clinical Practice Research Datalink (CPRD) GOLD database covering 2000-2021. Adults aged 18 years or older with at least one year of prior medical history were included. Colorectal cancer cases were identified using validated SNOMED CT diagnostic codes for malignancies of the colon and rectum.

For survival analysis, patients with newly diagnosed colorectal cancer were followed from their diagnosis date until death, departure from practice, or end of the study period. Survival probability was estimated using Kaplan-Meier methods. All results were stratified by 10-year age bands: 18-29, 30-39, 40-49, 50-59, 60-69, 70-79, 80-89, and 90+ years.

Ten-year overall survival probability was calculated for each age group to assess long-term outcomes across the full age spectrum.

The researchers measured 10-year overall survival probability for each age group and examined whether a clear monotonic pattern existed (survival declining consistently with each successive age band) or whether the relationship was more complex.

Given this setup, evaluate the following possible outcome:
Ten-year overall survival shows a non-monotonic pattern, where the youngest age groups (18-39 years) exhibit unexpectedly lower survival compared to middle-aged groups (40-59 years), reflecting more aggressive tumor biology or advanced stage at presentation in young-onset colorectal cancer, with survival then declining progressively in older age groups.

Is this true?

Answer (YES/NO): NO